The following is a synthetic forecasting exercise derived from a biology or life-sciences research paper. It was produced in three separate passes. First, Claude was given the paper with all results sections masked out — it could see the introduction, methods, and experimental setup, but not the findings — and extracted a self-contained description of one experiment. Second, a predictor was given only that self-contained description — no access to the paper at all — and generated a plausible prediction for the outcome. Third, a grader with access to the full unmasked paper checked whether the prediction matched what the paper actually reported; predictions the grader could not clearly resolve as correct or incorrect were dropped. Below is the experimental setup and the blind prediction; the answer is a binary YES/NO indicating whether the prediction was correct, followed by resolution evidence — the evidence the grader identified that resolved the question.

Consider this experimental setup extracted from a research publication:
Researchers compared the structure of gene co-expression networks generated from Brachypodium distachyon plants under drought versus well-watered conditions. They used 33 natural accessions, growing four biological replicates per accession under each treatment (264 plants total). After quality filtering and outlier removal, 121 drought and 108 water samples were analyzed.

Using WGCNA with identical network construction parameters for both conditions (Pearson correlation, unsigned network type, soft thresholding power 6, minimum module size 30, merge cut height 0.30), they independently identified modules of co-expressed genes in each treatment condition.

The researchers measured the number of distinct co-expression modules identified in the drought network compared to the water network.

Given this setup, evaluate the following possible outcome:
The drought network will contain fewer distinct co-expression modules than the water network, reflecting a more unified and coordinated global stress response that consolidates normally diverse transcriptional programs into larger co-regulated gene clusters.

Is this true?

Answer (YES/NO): YES